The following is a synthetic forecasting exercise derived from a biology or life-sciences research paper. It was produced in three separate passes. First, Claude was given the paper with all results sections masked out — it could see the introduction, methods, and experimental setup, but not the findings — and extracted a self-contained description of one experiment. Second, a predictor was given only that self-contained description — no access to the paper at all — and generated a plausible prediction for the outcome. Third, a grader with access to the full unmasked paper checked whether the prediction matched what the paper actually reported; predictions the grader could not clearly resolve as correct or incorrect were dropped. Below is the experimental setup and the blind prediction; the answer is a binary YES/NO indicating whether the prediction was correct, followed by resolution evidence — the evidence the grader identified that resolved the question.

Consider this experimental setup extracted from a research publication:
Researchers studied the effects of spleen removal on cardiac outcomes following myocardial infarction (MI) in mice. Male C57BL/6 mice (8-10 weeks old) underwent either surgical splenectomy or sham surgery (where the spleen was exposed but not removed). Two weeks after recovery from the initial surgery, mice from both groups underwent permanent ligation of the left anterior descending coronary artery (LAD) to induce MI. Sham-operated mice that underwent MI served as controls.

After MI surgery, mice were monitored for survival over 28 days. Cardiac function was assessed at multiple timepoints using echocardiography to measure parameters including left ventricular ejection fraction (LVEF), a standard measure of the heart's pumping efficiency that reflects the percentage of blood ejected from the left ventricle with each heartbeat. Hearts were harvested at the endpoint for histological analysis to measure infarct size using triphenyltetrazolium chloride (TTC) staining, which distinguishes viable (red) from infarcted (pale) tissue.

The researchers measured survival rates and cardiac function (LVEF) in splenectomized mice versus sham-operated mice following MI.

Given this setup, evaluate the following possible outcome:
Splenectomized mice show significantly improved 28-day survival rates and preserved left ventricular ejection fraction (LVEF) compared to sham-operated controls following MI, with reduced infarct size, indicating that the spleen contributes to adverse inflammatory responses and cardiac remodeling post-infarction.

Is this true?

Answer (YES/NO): NO